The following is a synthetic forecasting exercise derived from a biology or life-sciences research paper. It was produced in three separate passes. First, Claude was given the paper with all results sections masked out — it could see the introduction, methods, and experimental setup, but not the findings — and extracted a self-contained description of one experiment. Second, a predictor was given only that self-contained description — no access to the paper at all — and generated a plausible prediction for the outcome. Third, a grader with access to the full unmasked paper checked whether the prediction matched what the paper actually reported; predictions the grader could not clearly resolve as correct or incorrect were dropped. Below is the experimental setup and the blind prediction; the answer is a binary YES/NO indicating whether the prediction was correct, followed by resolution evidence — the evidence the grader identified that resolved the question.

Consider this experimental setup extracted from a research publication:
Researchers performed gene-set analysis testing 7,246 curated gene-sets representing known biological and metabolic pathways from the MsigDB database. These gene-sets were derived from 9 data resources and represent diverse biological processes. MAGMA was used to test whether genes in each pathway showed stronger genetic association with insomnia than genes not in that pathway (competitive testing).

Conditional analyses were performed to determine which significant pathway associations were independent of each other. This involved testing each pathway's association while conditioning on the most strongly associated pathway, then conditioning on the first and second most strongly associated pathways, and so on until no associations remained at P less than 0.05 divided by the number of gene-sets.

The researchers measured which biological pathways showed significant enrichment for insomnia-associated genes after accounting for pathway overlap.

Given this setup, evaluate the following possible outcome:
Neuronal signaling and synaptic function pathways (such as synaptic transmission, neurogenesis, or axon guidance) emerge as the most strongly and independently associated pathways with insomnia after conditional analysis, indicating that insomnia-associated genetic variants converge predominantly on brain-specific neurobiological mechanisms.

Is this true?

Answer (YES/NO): NO